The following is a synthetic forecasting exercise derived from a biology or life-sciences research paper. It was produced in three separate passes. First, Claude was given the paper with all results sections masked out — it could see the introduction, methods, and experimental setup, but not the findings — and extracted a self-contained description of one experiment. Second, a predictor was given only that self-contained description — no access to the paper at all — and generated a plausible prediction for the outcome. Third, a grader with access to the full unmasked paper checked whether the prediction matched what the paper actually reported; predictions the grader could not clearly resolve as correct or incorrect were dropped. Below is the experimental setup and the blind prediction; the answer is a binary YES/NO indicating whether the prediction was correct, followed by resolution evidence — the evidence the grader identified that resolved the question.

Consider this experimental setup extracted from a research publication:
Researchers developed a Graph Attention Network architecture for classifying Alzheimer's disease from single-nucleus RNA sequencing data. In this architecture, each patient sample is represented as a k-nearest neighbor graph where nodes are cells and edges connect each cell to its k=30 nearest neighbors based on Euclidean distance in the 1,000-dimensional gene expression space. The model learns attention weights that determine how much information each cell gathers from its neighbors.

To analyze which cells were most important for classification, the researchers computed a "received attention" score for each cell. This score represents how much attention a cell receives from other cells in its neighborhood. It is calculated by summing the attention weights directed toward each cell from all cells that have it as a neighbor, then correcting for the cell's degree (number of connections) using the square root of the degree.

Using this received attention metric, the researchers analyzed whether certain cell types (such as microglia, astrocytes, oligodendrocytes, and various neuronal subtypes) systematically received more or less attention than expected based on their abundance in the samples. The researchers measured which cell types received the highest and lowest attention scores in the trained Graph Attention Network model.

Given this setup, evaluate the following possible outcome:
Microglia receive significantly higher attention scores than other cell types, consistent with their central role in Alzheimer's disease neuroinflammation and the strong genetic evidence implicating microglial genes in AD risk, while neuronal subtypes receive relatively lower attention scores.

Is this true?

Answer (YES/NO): NO